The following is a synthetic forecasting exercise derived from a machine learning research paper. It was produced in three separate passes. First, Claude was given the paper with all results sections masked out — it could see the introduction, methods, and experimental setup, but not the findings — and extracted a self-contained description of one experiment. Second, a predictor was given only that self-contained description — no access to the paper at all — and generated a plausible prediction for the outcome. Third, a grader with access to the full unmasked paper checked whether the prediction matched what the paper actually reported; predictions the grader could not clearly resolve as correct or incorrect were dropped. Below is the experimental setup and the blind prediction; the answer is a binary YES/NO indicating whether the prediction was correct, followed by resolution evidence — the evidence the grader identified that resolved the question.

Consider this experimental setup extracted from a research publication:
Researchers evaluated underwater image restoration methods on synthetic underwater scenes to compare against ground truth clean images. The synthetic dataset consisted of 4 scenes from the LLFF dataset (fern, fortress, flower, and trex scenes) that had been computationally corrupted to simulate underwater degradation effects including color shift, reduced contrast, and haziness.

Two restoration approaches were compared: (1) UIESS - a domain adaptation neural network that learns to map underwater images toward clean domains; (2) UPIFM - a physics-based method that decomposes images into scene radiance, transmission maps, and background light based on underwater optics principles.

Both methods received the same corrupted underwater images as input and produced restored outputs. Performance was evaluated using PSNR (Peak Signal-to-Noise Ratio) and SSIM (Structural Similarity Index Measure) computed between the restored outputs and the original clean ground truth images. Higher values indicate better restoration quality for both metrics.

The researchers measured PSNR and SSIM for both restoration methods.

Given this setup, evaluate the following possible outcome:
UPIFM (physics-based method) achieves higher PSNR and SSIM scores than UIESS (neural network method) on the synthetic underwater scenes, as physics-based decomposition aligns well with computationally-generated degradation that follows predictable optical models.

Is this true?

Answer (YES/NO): NO